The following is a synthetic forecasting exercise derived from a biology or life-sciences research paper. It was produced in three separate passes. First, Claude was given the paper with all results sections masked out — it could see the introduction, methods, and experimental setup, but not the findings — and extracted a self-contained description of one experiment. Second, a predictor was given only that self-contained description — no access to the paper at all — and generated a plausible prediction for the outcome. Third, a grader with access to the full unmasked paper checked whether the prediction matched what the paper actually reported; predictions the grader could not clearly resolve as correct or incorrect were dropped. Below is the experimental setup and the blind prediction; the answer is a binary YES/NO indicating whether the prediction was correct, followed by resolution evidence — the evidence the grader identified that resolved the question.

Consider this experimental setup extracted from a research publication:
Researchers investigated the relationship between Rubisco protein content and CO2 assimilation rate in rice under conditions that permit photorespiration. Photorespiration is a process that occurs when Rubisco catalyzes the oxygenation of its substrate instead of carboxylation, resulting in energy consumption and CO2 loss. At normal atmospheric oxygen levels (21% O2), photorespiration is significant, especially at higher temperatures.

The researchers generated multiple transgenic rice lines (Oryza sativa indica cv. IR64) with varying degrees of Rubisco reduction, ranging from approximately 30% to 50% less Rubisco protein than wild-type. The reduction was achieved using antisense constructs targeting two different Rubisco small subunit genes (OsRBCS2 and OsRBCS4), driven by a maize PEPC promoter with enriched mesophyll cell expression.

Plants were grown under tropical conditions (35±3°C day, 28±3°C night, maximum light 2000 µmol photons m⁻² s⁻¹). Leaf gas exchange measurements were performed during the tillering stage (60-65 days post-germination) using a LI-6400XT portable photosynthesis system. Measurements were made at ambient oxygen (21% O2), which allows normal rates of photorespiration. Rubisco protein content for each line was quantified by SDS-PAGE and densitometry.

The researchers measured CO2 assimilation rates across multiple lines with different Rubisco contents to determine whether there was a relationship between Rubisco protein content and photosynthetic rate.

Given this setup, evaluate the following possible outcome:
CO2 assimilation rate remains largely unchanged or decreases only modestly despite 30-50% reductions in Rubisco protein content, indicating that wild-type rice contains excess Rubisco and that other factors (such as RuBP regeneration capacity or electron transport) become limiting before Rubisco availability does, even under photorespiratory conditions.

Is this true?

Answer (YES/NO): NO